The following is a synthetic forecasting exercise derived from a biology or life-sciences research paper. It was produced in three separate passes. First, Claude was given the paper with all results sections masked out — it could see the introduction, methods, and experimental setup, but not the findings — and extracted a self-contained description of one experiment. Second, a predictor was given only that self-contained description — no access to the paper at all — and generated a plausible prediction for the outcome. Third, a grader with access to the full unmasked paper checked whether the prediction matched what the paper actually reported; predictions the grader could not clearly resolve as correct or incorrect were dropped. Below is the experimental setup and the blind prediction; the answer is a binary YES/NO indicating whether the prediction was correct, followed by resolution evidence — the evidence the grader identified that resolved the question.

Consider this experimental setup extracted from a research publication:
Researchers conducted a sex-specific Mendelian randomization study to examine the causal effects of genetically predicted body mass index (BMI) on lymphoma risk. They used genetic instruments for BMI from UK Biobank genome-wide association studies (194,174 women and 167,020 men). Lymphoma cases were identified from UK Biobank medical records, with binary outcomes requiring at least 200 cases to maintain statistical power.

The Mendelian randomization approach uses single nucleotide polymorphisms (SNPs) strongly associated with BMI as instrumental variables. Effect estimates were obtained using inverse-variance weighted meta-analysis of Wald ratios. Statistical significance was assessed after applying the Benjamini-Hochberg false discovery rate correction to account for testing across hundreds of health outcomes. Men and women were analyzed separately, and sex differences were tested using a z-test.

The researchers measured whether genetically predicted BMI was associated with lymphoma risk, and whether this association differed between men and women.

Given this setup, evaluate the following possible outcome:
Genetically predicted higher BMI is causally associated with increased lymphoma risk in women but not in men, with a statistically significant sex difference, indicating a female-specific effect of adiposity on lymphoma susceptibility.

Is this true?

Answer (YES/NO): NO